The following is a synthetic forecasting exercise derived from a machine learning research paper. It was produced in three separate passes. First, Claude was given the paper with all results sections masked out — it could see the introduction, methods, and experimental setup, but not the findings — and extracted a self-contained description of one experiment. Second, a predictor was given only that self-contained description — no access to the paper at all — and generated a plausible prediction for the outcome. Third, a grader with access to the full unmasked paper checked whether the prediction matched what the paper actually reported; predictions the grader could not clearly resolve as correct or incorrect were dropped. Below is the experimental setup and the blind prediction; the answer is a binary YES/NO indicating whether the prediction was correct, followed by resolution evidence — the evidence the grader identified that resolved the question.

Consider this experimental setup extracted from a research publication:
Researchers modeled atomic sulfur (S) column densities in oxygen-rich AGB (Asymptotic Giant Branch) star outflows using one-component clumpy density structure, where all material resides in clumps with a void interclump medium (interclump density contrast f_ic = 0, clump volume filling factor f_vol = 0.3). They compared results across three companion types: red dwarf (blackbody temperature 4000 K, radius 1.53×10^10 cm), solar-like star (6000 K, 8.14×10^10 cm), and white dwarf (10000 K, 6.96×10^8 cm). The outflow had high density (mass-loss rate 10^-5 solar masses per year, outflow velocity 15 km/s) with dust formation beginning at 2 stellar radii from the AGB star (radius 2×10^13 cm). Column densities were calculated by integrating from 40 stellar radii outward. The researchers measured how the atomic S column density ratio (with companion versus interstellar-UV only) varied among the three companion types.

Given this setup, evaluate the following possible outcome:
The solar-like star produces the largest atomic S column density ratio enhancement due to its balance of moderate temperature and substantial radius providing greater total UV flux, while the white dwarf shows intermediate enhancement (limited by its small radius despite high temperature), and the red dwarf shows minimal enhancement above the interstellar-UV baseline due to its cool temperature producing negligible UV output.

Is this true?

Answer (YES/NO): NO